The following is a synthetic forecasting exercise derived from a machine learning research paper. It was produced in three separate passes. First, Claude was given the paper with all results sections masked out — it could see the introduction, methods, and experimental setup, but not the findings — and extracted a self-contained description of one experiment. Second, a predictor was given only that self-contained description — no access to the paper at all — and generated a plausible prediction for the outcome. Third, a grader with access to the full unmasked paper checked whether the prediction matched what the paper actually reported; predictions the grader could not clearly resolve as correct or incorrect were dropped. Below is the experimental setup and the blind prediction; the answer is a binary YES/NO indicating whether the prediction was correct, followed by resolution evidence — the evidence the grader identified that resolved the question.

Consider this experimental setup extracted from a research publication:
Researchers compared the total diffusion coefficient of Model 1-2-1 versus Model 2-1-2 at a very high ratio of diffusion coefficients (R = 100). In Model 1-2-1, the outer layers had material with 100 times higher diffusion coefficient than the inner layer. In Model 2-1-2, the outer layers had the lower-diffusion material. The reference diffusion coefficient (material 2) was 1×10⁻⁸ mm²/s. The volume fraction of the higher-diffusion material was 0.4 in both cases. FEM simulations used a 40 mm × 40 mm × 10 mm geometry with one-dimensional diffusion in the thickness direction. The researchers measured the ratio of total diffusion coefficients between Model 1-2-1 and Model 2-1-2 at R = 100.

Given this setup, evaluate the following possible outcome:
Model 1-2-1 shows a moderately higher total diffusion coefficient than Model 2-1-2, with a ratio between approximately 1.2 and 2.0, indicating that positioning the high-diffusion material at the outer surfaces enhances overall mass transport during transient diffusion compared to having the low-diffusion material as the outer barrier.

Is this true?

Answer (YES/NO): NO